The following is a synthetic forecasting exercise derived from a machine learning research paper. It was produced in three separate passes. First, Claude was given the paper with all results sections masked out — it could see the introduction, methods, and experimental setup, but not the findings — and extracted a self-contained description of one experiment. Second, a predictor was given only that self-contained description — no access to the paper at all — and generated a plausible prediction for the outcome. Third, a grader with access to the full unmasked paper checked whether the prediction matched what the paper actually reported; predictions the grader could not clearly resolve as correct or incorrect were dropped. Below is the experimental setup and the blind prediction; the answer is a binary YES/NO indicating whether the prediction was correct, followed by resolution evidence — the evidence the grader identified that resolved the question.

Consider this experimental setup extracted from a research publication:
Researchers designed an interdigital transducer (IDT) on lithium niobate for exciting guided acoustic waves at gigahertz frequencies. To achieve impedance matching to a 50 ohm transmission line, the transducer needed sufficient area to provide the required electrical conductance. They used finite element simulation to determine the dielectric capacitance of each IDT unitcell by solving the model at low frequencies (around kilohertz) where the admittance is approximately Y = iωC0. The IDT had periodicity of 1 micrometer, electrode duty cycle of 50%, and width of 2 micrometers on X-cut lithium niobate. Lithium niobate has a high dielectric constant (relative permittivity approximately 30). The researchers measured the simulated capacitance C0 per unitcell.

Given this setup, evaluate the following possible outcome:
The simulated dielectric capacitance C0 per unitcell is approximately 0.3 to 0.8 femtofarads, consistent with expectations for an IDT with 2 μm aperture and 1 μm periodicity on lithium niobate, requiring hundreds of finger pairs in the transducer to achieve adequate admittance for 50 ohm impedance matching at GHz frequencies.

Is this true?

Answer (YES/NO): NO